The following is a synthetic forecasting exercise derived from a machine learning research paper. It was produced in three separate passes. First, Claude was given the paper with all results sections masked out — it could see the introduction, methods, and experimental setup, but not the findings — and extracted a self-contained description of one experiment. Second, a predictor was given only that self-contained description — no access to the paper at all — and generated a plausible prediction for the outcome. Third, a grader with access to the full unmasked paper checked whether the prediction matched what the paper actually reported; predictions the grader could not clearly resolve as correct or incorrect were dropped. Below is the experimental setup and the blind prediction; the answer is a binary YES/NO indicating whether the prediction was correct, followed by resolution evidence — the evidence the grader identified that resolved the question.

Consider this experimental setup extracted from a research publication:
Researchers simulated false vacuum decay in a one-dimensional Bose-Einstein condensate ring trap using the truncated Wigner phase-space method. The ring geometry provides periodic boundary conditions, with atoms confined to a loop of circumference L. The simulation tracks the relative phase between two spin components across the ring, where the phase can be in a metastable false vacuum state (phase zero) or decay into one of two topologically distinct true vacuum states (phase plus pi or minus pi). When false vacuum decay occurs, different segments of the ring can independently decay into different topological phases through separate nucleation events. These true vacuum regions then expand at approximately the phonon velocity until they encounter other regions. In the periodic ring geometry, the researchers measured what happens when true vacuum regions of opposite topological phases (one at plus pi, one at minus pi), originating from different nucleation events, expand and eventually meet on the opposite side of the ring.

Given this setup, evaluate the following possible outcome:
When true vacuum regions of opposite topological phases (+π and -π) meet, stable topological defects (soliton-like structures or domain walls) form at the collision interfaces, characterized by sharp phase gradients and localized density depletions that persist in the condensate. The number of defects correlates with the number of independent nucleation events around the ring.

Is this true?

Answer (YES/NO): NO